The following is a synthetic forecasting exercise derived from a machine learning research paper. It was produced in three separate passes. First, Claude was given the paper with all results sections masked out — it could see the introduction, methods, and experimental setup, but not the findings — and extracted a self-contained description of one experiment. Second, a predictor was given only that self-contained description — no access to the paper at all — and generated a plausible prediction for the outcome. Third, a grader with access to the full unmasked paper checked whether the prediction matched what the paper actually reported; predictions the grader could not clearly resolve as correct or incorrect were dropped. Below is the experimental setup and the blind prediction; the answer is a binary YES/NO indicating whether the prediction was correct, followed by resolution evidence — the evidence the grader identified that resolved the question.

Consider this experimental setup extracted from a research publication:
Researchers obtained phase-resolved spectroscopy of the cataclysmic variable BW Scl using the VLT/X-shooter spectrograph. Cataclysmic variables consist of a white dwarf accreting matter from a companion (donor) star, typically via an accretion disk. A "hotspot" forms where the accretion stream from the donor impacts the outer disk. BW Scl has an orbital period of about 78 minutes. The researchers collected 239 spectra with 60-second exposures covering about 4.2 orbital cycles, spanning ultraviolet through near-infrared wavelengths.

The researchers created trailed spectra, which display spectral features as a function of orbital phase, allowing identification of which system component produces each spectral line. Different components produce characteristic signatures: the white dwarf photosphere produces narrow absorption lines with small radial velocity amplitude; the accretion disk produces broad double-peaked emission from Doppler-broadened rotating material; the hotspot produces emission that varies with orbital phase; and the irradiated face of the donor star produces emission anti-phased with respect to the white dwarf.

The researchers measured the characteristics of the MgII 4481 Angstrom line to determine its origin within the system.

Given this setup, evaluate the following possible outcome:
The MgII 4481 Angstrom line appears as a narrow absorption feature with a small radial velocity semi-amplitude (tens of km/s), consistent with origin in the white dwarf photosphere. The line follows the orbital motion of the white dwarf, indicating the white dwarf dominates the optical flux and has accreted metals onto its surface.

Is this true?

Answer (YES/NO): YES